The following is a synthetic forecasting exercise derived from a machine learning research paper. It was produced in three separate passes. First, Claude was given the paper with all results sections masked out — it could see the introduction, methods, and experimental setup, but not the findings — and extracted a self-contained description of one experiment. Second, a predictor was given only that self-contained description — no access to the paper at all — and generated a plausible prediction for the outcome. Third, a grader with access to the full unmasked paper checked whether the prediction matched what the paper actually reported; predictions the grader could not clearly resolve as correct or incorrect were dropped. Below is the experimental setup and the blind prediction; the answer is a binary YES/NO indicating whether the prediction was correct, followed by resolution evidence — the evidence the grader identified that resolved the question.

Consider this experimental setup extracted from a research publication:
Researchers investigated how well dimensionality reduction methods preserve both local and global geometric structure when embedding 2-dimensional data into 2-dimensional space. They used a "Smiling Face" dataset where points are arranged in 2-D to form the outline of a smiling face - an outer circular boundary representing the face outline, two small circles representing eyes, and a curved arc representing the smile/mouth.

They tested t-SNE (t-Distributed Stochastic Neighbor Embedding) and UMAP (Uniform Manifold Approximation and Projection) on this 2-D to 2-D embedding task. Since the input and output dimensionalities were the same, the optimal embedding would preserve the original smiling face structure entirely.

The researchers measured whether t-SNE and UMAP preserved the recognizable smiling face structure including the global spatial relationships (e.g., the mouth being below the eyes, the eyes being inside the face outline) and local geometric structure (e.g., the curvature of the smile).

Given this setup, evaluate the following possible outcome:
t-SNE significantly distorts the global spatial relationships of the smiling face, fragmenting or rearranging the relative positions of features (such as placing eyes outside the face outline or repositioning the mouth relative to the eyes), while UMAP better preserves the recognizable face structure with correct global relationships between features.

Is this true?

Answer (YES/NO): NO